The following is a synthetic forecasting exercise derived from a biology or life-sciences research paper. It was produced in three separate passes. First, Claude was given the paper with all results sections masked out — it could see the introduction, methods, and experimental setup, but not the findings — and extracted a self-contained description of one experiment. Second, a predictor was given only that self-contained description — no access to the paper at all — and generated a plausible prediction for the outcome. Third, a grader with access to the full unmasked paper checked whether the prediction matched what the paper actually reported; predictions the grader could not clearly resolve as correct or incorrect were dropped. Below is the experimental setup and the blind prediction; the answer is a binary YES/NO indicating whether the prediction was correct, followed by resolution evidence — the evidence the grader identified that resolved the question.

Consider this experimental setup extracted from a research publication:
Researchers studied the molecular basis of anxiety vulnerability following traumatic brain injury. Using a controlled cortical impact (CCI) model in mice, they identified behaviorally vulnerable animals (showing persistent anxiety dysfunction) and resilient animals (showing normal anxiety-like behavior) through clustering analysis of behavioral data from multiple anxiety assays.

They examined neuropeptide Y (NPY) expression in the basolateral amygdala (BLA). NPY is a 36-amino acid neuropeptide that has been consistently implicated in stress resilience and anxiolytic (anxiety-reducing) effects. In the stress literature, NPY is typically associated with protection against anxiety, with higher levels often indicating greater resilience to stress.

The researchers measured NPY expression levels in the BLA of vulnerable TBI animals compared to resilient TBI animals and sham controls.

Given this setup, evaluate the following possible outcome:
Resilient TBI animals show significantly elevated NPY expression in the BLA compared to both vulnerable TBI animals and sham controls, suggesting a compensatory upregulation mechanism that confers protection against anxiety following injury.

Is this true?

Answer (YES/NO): NO